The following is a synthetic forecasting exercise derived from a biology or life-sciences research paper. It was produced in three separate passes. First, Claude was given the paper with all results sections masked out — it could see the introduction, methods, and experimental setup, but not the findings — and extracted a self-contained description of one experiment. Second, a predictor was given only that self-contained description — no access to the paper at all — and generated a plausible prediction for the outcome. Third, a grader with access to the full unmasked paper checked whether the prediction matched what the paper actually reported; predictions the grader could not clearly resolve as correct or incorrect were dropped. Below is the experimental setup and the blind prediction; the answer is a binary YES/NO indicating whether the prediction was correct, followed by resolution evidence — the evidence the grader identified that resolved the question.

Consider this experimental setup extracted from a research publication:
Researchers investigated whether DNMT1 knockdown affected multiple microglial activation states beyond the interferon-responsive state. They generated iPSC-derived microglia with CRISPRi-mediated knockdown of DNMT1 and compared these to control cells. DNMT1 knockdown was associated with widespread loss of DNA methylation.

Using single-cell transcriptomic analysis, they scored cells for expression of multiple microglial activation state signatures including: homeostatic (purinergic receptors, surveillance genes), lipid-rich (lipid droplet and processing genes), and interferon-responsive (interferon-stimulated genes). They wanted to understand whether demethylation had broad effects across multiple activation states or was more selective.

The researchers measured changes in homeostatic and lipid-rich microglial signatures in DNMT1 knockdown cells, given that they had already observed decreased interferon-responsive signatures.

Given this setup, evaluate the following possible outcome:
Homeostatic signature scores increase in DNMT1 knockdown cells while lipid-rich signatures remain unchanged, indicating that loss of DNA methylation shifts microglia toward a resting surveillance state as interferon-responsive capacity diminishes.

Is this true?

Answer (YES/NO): NO